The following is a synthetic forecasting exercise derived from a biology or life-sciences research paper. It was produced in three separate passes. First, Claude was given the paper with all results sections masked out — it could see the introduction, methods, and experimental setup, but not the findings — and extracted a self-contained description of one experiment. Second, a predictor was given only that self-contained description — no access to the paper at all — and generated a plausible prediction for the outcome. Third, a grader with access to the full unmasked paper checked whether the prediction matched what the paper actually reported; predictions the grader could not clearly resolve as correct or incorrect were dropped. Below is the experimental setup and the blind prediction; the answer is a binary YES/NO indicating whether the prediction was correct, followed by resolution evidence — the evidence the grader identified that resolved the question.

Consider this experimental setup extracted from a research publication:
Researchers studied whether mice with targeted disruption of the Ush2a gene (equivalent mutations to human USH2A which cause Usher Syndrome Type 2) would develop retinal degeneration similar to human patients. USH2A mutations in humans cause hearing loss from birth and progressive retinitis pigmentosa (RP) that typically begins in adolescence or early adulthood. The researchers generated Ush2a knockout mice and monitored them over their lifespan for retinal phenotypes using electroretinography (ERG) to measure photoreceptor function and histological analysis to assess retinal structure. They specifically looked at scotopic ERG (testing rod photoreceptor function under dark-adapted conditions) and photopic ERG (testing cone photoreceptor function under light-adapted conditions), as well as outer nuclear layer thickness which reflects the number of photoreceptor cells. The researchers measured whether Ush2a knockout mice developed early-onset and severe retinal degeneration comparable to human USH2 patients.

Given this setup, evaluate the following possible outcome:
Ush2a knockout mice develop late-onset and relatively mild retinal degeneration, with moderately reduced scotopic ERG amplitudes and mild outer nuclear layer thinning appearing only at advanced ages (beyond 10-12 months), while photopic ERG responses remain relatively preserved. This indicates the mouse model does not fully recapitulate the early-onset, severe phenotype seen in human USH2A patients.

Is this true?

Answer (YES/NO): YES